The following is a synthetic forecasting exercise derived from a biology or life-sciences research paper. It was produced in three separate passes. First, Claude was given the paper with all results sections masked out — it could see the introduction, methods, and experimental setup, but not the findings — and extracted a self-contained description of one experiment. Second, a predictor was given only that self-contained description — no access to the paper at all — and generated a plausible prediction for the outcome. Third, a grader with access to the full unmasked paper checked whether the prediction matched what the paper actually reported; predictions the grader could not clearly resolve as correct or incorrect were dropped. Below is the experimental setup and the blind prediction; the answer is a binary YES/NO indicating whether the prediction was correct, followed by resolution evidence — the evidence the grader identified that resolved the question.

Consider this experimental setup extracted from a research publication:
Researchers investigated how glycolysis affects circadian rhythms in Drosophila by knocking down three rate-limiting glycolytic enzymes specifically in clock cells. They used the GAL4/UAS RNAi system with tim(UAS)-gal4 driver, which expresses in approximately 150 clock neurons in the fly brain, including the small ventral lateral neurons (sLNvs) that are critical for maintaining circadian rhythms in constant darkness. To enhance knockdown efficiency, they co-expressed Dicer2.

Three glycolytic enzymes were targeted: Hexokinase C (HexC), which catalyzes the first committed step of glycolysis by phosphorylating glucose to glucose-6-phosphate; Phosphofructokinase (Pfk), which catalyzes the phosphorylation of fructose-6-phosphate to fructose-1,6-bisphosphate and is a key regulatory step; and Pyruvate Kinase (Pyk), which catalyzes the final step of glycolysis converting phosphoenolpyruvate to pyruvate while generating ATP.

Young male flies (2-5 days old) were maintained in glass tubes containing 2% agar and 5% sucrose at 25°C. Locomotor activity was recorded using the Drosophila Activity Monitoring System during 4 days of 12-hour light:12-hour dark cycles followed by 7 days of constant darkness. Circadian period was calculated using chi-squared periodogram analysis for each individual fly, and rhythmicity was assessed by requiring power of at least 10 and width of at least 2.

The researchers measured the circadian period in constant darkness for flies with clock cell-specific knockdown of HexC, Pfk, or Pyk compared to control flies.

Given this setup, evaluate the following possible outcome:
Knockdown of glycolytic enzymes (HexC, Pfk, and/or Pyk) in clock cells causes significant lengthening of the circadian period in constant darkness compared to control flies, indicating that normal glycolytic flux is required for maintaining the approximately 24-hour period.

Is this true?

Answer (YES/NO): NO